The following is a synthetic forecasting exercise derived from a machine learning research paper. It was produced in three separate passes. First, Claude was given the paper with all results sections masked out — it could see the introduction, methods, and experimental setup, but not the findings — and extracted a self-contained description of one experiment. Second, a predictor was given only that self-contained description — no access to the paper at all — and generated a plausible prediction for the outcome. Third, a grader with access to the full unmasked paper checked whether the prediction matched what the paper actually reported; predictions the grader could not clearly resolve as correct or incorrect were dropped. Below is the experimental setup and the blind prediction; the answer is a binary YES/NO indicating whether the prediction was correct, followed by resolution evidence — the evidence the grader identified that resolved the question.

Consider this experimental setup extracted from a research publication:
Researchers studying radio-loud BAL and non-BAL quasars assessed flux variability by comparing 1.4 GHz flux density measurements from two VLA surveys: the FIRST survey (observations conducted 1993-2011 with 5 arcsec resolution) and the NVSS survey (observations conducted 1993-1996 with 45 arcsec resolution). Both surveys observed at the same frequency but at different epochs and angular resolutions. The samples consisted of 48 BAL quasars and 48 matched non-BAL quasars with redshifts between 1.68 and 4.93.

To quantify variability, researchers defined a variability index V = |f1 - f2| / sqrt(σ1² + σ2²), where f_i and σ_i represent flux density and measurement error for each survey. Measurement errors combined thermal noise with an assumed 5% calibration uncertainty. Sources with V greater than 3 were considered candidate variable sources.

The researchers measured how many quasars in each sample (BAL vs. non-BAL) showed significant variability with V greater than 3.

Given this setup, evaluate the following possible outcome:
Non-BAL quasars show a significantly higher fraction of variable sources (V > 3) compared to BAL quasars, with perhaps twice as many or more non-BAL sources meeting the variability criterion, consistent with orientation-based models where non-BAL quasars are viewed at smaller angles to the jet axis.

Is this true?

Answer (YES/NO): NO